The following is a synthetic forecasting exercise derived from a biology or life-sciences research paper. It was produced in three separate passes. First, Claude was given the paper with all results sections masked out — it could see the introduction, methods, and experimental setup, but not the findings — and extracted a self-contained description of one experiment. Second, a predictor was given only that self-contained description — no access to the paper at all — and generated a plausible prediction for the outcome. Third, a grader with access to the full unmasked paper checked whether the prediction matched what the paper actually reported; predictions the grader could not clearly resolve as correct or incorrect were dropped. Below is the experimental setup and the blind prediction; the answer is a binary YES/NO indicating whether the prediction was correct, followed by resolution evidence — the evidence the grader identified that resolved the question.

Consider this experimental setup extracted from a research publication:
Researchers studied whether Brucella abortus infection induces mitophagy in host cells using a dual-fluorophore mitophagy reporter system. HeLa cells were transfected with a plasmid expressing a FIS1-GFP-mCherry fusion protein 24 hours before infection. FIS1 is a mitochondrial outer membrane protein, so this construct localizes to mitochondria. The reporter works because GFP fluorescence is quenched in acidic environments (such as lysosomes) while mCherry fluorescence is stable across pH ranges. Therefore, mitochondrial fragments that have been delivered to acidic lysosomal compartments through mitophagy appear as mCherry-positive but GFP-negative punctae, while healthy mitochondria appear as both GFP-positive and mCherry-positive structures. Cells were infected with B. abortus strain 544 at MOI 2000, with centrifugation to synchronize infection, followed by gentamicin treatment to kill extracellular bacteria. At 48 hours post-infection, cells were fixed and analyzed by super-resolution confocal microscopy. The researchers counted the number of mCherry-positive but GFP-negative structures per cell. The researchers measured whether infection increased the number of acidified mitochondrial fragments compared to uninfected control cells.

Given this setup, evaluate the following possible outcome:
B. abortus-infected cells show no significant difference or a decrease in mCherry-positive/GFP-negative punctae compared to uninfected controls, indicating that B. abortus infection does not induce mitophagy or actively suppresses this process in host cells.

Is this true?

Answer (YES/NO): NO